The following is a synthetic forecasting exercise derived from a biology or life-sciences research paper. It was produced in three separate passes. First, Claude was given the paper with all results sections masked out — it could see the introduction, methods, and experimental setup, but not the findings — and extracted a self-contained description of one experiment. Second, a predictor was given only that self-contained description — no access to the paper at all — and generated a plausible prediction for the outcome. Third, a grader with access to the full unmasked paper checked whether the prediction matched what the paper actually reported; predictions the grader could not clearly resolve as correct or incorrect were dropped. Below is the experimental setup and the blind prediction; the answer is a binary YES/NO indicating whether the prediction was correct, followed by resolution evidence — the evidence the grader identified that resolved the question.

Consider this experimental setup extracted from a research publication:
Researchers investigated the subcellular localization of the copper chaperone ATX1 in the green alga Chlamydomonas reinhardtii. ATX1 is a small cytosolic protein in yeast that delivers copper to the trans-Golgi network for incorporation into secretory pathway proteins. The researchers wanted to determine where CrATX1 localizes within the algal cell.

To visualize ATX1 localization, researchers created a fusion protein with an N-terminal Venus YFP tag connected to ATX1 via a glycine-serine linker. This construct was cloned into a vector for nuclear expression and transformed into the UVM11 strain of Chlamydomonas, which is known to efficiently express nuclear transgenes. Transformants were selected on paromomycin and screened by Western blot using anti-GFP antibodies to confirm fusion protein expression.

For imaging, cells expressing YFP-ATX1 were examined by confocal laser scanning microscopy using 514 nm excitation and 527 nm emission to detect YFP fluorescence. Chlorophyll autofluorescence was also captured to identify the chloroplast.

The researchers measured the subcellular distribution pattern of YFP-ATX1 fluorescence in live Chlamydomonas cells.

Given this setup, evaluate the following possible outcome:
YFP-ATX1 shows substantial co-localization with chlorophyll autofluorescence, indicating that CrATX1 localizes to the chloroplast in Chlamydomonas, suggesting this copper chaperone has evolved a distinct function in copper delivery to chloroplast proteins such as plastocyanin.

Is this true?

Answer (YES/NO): NO